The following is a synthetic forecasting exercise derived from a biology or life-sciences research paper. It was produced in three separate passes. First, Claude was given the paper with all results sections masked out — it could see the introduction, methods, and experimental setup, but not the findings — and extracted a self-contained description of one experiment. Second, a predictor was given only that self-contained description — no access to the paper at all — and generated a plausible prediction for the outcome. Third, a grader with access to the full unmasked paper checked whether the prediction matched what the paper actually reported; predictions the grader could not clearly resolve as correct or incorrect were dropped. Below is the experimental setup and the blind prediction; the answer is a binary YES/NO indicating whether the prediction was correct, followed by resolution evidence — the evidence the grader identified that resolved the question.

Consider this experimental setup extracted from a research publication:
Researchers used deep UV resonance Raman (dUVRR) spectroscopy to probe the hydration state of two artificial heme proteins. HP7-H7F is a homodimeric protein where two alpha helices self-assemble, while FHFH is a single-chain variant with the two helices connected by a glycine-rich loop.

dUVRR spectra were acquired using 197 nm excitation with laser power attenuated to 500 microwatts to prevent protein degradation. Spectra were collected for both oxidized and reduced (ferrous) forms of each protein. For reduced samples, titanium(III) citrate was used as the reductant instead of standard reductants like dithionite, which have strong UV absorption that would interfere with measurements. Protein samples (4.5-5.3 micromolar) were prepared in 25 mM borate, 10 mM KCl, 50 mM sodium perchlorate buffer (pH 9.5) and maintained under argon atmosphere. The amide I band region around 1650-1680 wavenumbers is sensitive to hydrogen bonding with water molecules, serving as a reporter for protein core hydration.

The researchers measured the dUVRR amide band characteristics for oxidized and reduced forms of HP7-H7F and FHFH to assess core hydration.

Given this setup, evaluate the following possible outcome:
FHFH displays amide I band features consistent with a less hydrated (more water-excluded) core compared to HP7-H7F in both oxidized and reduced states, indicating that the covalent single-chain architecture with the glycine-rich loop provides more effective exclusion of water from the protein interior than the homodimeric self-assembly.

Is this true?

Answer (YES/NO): YES